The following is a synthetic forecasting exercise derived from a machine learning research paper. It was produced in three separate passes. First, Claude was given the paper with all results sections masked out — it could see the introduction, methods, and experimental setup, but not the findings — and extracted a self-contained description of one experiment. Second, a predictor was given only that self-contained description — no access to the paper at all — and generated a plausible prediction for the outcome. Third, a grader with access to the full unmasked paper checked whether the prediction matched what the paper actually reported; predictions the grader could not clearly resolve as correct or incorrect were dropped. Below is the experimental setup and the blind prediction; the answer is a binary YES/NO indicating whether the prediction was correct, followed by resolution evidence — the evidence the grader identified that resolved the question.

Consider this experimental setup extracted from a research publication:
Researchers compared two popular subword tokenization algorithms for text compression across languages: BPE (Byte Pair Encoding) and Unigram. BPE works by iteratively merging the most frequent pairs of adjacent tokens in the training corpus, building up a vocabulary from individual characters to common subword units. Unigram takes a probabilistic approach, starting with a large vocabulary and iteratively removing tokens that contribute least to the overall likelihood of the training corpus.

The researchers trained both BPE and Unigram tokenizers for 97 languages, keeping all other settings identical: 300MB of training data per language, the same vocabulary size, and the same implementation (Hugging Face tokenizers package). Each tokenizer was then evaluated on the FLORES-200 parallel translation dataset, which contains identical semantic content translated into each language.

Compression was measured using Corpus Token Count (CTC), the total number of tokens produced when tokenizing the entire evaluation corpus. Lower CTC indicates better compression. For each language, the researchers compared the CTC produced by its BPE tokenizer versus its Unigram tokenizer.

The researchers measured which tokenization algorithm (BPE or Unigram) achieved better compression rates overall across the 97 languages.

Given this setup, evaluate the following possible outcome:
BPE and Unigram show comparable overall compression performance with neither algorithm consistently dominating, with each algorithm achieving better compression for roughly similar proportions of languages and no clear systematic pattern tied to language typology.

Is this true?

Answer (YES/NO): NO